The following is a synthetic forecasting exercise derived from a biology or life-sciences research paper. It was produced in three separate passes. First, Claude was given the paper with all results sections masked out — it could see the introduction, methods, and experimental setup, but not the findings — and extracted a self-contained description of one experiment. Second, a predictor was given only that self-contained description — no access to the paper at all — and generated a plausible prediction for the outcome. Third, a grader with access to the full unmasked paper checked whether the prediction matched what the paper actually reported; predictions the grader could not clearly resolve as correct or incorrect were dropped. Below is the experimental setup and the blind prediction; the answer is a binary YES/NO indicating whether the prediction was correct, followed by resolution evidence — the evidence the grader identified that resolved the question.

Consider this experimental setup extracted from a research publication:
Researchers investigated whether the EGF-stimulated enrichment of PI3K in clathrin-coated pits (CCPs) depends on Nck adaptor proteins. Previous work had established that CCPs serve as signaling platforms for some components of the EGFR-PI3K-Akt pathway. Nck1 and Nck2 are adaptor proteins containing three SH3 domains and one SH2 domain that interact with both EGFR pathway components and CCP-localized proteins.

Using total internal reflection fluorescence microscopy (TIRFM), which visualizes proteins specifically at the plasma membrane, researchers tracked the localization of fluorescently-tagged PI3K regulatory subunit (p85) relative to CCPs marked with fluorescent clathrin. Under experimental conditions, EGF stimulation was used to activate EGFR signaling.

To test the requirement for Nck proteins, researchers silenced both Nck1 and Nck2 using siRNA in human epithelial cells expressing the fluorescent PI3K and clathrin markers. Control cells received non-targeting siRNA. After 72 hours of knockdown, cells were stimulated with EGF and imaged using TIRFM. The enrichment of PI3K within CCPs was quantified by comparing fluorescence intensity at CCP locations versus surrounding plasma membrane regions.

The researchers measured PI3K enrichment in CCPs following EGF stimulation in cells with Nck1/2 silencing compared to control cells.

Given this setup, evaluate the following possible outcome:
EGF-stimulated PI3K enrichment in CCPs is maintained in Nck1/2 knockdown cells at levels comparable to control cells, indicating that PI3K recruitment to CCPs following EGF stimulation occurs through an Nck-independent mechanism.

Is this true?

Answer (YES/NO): NO